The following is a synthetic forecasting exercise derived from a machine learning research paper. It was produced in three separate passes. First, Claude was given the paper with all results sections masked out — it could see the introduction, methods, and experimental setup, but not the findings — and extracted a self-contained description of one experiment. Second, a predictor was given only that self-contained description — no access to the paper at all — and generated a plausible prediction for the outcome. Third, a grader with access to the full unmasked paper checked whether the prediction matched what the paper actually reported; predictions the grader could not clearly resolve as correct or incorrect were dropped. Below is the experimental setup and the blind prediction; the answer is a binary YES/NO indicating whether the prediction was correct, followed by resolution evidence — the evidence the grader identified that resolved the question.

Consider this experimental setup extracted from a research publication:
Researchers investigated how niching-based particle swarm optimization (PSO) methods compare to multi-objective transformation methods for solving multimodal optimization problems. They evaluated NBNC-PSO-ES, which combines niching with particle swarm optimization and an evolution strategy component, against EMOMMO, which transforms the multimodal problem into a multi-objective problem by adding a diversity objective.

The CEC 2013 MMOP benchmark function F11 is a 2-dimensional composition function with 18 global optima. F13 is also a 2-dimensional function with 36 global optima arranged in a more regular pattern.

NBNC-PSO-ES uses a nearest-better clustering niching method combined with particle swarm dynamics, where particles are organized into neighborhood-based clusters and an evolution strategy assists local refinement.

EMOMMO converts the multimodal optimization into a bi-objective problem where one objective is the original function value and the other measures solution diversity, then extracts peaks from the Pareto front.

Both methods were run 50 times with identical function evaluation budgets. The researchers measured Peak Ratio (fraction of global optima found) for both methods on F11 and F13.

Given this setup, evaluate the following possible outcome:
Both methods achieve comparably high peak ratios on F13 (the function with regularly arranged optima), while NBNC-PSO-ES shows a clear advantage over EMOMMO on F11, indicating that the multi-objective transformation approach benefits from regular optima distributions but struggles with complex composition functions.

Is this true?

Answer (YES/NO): NO